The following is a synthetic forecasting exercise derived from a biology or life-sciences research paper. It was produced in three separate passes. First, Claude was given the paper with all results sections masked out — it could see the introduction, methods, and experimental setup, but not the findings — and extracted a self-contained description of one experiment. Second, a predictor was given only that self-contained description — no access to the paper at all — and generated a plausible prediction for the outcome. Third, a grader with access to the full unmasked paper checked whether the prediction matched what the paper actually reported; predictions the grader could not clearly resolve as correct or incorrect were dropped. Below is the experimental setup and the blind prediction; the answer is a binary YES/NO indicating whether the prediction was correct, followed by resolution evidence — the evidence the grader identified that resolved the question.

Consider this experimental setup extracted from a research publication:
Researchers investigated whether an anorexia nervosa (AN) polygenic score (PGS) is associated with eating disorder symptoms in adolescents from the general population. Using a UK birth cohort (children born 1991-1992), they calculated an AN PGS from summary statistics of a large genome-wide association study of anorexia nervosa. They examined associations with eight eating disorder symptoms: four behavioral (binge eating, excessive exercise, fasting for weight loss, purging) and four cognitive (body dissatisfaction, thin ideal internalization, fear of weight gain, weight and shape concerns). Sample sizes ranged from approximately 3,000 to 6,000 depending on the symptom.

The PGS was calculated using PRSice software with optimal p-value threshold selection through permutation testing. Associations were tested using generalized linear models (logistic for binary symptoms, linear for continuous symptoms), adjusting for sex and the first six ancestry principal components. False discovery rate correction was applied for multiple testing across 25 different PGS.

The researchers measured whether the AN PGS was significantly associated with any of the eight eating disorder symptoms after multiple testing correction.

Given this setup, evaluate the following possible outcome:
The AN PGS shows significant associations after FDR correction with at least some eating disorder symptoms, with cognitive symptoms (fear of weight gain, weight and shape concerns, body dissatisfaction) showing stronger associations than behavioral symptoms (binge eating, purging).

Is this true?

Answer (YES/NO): NO